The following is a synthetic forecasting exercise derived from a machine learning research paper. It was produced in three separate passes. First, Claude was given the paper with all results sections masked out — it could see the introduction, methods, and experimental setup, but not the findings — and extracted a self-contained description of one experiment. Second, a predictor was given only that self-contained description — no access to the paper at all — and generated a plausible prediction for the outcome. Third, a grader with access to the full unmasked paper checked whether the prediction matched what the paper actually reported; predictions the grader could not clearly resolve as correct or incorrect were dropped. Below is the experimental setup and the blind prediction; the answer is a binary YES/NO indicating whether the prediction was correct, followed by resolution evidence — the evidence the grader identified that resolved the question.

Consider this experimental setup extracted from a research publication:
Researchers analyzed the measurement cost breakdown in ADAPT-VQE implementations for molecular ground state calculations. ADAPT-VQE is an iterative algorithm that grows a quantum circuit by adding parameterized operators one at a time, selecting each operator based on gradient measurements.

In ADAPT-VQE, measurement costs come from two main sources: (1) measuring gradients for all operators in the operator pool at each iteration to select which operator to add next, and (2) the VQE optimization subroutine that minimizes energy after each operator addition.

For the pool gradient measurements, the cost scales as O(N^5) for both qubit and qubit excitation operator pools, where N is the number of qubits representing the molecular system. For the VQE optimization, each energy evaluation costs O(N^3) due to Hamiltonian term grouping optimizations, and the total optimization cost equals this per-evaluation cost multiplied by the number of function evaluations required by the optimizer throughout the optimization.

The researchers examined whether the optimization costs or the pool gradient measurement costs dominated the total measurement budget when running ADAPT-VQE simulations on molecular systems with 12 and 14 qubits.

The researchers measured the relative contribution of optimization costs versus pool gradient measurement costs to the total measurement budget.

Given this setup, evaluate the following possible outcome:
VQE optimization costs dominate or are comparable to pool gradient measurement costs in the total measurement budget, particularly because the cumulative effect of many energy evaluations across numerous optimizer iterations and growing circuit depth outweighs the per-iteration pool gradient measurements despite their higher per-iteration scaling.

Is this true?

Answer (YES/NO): YES